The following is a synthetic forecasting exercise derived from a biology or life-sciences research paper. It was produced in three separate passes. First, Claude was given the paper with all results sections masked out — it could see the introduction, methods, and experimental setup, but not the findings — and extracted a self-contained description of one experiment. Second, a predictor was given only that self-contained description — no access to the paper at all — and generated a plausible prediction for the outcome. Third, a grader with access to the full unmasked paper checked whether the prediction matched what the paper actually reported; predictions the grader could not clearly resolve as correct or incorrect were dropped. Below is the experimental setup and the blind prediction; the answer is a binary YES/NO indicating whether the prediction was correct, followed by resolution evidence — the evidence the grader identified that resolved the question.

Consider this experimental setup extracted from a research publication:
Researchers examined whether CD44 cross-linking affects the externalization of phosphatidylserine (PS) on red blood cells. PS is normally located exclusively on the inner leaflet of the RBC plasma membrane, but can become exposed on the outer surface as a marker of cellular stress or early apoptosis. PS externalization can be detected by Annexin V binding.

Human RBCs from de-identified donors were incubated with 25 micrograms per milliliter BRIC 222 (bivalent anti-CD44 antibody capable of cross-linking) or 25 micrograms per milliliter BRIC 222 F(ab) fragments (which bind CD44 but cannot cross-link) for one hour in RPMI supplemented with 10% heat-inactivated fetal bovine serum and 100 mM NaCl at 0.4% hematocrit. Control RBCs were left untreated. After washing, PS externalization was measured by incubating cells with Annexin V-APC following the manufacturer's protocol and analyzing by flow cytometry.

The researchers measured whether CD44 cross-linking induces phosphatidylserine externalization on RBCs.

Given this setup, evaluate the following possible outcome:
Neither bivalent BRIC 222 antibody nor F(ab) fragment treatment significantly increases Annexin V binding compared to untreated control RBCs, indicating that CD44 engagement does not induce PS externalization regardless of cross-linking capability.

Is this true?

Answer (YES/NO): NO